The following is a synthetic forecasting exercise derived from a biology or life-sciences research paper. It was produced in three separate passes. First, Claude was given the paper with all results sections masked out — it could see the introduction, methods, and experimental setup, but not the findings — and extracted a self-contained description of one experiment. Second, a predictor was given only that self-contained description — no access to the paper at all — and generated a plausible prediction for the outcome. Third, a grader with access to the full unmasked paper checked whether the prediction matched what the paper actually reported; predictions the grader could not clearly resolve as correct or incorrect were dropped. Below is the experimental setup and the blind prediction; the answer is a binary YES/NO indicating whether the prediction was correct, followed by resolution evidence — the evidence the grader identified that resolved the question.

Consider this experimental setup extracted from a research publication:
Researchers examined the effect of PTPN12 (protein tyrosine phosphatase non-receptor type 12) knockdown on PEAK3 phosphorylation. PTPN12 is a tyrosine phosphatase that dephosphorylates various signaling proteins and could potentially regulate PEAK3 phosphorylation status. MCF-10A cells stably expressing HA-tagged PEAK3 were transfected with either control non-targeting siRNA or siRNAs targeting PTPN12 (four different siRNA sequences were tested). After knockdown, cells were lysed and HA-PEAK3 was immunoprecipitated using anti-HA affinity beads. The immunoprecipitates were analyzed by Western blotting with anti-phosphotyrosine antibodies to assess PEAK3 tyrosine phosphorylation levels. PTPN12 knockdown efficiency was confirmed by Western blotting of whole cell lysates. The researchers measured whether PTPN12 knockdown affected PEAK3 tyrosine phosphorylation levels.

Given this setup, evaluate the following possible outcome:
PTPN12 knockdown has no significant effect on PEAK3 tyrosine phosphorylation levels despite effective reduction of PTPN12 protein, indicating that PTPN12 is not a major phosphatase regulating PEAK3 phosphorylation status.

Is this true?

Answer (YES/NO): NO